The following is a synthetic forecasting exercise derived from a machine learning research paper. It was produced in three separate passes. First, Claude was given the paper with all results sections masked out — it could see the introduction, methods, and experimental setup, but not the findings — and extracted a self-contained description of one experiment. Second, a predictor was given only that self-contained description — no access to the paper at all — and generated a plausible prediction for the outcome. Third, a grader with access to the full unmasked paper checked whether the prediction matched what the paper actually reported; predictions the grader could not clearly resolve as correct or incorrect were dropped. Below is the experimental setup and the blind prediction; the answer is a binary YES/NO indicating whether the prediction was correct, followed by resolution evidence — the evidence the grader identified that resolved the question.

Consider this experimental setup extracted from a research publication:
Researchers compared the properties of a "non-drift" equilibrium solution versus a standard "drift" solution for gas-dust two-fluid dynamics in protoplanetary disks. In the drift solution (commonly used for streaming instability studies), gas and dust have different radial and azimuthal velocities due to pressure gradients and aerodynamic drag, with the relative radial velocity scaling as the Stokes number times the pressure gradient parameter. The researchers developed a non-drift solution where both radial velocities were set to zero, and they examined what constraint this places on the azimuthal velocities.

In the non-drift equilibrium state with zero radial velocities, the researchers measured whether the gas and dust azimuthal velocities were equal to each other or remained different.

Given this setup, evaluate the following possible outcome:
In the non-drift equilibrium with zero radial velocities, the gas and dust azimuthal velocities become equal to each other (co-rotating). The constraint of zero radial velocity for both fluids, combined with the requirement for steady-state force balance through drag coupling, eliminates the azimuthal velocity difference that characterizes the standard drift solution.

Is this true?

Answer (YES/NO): YES